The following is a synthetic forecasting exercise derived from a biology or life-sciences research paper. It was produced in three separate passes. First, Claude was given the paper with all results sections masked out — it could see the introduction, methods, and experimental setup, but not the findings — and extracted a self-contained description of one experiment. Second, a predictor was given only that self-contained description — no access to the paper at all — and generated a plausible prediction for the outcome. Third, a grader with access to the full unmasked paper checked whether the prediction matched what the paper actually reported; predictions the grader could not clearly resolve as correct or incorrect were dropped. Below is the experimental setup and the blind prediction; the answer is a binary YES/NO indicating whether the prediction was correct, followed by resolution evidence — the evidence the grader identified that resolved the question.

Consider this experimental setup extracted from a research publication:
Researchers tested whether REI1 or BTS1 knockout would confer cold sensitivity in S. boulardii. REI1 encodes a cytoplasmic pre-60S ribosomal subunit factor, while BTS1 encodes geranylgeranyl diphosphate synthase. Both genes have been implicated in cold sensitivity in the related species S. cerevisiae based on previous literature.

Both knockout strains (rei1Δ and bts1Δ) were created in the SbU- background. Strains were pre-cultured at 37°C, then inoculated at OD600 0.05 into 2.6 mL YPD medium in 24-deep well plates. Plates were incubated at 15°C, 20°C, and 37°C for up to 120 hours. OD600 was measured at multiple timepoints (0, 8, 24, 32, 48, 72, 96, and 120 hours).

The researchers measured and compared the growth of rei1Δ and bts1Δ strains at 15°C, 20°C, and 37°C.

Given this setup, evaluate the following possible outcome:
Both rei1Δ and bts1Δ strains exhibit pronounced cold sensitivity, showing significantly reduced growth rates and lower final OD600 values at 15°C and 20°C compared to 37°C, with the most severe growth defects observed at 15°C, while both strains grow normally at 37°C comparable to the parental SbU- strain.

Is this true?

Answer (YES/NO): NO